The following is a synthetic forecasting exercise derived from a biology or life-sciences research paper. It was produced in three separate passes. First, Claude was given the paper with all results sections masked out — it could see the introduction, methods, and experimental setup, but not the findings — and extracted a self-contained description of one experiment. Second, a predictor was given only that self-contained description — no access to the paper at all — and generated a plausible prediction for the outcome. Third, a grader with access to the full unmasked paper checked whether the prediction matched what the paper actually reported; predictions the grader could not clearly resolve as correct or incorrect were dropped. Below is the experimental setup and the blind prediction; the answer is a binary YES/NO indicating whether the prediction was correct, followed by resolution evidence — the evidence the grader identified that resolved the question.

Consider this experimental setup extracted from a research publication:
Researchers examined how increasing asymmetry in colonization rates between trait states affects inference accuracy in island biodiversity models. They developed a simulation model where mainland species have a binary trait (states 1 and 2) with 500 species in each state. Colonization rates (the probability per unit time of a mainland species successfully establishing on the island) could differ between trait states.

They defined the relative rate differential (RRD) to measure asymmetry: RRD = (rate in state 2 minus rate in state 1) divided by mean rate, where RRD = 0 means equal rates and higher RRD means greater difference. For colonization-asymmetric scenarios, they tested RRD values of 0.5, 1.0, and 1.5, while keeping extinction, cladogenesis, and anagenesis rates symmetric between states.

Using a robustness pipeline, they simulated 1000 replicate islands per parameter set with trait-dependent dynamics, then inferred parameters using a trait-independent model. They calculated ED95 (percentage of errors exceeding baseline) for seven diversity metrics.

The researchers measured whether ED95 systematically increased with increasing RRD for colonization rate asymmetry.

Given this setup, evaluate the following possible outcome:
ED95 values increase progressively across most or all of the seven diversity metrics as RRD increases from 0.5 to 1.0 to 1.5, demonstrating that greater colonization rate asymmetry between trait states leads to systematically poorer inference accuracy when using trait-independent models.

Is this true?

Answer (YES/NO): NO